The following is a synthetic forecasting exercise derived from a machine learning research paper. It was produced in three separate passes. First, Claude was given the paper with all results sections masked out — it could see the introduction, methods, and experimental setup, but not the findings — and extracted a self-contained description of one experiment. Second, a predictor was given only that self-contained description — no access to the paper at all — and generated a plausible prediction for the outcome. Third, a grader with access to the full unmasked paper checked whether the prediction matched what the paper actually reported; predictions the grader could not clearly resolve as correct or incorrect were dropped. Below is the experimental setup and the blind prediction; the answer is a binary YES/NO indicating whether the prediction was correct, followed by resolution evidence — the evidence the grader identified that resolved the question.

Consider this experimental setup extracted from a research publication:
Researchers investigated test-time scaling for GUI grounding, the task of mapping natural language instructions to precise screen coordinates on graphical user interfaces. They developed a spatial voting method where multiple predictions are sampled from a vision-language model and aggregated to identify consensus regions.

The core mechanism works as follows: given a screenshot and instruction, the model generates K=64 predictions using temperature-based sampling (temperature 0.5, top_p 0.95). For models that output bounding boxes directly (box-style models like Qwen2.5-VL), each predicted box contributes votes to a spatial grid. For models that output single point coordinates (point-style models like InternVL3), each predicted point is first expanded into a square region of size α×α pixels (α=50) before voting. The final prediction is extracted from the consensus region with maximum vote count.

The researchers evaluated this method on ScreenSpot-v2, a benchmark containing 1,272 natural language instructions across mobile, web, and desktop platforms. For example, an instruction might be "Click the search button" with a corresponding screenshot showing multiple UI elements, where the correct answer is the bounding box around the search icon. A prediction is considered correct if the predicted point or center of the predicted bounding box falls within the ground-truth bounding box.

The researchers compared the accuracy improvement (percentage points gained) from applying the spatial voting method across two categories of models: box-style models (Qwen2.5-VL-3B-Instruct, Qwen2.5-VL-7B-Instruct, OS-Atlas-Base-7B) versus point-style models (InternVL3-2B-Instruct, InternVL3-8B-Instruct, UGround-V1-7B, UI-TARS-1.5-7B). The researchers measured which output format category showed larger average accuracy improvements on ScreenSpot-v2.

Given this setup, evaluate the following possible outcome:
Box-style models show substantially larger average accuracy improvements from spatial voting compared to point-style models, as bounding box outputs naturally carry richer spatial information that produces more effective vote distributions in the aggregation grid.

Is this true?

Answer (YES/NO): YES